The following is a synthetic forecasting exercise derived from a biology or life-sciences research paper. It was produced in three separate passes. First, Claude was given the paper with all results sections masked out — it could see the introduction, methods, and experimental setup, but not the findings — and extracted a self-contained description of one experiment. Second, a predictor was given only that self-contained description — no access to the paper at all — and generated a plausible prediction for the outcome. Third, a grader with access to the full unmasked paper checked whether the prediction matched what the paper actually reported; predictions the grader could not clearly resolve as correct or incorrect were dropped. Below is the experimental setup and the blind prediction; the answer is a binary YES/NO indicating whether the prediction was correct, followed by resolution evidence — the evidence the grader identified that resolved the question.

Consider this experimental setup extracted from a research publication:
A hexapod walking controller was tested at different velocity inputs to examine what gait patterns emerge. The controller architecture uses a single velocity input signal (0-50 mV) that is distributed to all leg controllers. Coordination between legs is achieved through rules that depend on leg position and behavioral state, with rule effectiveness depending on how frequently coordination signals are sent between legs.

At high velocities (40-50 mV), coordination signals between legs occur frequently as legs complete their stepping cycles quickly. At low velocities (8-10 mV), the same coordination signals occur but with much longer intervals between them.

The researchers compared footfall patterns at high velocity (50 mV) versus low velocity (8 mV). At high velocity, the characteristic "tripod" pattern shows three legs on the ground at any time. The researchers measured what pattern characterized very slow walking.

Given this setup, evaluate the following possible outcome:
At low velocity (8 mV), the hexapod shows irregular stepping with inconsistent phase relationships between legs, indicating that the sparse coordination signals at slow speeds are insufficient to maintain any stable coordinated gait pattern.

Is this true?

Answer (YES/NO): NO